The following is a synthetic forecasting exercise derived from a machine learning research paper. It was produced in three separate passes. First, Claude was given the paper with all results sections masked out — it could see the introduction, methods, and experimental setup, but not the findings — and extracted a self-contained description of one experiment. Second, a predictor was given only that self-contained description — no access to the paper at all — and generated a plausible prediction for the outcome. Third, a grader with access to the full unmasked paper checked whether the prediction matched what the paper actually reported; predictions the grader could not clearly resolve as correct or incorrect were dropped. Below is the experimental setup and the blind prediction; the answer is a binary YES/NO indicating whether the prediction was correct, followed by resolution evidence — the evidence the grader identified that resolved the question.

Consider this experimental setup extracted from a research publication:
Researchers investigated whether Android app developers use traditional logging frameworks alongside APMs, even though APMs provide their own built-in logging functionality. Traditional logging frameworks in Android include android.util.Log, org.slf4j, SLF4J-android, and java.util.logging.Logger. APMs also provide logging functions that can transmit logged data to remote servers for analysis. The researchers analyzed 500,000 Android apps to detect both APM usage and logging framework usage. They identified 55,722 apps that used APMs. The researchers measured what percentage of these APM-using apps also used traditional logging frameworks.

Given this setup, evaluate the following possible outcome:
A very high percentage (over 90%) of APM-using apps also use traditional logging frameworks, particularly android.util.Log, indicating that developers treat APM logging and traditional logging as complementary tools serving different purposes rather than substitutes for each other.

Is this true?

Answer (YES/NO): NO